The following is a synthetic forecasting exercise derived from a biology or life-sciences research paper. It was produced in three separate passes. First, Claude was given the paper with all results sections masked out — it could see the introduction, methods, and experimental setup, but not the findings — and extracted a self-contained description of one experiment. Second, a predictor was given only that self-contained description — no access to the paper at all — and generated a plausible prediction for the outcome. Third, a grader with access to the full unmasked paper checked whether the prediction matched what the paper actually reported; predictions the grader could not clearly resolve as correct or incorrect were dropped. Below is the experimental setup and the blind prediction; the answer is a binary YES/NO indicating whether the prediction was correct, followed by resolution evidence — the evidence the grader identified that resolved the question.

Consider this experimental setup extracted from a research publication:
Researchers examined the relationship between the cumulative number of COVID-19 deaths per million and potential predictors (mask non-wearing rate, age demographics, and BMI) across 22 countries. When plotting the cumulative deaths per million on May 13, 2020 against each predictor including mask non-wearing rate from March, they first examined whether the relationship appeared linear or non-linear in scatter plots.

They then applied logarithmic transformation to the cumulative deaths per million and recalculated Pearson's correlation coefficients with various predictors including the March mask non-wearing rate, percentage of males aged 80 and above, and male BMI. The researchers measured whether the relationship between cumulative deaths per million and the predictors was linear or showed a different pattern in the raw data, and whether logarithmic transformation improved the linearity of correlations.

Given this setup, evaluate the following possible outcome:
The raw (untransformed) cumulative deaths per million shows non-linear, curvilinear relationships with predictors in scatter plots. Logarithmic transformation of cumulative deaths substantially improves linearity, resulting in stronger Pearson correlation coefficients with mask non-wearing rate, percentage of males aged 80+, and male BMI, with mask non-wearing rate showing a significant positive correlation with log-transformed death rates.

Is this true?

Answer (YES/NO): YES